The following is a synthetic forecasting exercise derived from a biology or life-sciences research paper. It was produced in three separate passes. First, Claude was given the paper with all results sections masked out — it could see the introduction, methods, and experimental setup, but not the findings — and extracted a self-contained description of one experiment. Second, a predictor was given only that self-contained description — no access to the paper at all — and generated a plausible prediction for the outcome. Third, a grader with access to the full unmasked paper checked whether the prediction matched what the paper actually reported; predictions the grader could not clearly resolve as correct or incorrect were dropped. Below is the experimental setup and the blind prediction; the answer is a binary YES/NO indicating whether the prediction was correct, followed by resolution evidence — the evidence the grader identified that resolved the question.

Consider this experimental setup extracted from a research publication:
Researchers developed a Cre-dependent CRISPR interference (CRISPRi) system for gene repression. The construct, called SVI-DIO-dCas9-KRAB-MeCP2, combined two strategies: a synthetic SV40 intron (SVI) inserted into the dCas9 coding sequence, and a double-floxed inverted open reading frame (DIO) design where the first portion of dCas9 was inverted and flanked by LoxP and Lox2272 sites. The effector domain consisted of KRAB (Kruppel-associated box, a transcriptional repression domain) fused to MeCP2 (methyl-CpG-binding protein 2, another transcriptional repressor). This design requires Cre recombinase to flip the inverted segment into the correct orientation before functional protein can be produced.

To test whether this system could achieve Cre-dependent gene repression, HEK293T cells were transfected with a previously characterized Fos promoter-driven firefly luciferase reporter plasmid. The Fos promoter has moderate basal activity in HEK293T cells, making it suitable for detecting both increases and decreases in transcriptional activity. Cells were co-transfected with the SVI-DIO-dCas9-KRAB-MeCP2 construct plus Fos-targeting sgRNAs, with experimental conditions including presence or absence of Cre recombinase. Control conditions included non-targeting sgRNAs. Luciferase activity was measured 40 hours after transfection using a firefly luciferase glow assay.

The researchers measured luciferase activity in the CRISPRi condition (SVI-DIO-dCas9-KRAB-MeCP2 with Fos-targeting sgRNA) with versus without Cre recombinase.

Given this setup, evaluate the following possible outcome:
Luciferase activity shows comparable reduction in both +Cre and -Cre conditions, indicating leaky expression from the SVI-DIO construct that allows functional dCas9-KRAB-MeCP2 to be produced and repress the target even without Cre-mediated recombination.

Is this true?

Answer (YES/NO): NO